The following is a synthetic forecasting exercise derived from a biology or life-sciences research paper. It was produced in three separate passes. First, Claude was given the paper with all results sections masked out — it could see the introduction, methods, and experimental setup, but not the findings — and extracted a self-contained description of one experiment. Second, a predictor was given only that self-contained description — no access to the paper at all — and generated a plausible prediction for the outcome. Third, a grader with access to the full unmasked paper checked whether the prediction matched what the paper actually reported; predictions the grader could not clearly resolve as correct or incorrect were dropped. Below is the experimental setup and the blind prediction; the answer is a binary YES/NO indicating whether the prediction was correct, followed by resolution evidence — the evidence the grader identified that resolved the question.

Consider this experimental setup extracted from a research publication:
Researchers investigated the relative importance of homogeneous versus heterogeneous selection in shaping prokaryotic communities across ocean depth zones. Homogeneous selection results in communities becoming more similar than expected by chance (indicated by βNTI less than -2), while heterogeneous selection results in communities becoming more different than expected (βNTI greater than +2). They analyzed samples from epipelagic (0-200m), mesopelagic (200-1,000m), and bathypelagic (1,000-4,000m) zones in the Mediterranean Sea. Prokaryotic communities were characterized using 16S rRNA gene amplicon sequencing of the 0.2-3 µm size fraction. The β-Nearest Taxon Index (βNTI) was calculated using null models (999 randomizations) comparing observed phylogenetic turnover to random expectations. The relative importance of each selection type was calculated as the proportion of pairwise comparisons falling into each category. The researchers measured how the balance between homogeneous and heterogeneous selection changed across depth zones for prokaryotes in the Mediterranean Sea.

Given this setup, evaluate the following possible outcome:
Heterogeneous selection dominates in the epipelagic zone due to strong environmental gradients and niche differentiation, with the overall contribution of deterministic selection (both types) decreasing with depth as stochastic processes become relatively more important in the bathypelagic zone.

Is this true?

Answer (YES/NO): YES